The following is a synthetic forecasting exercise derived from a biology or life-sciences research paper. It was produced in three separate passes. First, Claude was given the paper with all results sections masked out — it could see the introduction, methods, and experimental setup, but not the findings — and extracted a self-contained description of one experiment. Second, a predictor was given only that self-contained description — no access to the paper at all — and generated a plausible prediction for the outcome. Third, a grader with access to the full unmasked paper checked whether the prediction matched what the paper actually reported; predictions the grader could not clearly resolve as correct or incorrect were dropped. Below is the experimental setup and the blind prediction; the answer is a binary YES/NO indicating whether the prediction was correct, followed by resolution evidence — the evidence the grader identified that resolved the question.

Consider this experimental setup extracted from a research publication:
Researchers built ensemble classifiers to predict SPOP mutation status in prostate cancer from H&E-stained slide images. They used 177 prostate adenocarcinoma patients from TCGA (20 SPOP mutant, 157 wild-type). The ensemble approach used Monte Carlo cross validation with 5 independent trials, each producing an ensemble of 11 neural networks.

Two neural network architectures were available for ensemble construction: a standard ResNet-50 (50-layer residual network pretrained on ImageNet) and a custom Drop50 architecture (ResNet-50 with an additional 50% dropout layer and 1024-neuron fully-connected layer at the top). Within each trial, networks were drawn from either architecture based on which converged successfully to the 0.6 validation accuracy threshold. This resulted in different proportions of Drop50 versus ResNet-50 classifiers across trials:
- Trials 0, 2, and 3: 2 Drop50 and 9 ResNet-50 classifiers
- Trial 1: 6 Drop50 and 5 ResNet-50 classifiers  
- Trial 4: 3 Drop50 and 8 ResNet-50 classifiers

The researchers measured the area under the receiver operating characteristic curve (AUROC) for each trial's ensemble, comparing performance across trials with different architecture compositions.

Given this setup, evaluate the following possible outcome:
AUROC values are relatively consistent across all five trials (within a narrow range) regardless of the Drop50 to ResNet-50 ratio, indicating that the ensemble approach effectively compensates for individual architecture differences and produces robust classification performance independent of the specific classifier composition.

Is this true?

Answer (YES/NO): NO